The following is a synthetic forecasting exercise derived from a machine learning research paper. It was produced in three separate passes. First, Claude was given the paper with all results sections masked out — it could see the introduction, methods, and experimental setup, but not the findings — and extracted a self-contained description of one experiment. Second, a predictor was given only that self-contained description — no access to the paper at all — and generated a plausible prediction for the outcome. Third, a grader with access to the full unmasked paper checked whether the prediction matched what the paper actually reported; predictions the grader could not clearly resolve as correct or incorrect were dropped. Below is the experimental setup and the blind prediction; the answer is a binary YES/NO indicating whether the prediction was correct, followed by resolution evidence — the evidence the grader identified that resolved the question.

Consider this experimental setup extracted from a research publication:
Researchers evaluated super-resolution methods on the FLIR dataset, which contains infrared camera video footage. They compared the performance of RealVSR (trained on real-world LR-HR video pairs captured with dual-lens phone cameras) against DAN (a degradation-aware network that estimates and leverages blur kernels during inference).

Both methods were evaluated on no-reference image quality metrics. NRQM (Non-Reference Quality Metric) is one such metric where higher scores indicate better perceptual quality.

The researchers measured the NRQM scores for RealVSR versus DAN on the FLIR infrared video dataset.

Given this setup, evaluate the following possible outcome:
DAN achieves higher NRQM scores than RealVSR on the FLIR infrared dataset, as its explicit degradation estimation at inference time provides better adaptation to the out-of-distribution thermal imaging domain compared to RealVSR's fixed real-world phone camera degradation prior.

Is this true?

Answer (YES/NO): YES